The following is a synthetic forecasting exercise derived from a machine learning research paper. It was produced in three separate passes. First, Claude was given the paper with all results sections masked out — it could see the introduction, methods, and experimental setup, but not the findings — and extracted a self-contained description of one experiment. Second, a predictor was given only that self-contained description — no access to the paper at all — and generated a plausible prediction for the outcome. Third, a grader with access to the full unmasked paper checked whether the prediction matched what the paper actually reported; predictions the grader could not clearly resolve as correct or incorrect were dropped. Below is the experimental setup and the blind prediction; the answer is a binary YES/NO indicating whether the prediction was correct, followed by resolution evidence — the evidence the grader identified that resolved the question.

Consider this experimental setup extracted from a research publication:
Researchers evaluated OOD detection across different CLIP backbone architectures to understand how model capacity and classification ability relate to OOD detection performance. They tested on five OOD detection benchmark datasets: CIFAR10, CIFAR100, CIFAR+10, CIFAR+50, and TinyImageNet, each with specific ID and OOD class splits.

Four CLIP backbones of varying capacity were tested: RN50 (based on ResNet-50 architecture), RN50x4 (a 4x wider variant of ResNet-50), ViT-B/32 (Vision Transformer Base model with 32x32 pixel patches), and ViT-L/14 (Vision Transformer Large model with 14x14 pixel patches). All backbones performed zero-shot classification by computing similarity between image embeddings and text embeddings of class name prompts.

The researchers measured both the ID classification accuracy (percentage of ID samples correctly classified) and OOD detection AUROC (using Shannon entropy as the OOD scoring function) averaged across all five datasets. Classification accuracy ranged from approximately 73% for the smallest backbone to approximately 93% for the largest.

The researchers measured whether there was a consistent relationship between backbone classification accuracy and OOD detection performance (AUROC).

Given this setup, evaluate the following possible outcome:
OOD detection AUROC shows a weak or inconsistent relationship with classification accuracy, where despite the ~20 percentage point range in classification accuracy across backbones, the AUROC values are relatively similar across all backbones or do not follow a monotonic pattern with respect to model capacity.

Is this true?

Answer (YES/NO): NO